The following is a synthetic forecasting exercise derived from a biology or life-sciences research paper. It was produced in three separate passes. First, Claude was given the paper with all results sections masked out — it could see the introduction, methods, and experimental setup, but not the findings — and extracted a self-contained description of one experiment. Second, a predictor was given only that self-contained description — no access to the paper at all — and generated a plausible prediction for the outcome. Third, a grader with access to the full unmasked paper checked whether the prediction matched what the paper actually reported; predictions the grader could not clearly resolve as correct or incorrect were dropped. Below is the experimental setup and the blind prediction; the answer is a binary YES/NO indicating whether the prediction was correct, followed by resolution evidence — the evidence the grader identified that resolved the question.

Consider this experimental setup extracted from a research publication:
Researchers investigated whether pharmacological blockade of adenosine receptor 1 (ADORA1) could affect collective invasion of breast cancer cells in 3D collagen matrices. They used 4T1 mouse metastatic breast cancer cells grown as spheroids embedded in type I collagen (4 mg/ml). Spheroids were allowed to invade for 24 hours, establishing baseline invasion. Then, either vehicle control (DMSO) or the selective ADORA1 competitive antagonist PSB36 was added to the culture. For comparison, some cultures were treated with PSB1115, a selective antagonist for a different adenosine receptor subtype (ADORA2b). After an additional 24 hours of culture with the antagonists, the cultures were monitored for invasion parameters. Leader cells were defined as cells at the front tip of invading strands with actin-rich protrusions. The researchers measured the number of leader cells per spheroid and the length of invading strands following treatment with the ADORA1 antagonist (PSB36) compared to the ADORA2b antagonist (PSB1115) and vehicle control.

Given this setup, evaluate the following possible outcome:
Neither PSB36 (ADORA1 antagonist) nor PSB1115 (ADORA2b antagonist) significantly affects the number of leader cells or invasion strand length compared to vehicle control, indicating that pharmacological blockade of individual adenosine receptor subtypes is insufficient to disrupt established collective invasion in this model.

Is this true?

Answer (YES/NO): NO